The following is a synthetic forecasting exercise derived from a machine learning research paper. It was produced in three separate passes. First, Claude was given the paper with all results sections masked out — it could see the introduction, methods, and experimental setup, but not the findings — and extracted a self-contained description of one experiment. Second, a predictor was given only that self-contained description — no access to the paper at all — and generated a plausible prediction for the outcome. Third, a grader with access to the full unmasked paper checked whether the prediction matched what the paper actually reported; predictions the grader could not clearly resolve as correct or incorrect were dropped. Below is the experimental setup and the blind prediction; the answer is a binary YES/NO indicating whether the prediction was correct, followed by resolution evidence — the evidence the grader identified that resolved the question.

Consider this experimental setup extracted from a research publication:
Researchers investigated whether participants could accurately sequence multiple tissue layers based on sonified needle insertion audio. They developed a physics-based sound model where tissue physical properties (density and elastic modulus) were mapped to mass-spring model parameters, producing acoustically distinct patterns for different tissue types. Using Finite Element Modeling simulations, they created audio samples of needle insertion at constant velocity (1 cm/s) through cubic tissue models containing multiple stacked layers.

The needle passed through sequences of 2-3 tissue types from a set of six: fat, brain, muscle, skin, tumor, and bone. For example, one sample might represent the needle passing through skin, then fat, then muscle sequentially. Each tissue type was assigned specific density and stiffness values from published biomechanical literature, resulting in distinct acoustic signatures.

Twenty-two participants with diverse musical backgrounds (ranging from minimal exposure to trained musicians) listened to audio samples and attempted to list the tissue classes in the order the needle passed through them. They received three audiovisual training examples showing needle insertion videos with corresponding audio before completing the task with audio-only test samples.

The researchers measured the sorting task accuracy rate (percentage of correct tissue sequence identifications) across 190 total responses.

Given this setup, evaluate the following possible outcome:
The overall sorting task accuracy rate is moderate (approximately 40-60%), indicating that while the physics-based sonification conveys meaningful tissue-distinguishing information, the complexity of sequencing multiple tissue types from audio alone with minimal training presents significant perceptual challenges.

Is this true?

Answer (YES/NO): NO